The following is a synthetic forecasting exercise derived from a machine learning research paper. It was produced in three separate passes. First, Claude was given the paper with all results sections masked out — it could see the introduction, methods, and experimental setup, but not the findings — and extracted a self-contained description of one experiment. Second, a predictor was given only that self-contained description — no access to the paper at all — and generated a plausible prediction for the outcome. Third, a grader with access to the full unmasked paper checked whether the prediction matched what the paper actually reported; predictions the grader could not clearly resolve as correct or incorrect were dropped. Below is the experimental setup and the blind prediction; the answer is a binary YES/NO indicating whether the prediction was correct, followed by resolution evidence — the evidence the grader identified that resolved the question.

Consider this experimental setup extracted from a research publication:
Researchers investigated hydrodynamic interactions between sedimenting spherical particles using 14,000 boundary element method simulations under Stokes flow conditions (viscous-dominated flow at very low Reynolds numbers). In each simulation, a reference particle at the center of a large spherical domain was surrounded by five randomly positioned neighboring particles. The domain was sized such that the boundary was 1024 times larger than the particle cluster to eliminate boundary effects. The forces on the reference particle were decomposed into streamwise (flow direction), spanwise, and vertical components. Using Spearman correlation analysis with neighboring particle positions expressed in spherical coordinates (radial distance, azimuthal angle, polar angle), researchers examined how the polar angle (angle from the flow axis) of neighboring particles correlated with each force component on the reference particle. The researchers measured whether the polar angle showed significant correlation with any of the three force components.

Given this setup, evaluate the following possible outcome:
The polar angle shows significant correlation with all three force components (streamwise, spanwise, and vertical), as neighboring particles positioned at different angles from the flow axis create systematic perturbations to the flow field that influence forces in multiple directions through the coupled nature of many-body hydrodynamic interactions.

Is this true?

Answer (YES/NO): NO